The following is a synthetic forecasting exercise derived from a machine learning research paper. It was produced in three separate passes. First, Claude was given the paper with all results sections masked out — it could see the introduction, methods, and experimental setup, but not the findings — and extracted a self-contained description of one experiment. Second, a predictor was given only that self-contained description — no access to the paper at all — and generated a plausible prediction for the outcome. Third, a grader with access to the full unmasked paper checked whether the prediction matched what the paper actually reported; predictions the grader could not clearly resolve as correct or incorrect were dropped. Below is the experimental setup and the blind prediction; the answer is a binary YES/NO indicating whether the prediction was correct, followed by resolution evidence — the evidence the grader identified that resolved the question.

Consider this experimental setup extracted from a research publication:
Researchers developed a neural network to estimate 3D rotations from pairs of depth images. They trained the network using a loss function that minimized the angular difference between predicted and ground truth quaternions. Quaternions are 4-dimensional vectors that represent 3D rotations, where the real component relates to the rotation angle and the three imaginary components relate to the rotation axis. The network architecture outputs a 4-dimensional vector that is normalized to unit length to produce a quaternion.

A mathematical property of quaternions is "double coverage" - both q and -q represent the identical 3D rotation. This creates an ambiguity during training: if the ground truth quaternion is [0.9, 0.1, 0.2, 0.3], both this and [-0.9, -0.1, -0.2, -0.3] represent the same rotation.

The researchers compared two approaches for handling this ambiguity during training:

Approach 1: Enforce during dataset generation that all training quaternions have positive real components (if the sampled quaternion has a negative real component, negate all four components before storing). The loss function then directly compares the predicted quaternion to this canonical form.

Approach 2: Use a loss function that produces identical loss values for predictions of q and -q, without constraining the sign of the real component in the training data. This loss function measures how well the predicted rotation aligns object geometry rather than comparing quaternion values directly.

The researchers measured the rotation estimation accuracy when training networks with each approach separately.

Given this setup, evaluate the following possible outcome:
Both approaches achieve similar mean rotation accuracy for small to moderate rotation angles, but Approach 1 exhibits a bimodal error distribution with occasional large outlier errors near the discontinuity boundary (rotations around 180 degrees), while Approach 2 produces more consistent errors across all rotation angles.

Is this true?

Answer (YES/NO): NO